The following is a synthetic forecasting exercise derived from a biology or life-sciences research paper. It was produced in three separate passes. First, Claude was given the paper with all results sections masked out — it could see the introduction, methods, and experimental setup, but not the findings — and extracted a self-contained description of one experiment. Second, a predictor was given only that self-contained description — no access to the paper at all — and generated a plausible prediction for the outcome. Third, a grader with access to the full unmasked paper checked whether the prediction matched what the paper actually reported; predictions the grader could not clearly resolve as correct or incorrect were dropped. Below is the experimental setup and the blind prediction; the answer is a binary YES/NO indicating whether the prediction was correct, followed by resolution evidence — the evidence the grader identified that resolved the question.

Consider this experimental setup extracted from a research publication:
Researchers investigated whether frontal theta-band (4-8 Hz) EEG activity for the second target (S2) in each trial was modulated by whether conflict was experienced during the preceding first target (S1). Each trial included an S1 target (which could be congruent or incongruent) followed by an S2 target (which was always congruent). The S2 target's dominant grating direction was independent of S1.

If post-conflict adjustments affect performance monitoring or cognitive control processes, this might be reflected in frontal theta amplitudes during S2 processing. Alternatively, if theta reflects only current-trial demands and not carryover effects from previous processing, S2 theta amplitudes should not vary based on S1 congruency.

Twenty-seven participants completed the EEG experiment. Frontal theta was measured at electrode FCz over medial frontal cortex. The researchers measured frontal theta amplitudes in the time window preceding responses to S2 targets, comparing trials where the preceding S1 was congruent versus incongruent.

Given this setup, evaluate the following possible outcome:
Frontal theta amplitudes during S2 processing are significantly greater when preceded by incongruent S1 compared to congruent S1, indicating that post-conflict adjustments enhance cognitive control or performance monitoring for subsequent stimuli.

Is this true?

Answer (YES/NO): NO